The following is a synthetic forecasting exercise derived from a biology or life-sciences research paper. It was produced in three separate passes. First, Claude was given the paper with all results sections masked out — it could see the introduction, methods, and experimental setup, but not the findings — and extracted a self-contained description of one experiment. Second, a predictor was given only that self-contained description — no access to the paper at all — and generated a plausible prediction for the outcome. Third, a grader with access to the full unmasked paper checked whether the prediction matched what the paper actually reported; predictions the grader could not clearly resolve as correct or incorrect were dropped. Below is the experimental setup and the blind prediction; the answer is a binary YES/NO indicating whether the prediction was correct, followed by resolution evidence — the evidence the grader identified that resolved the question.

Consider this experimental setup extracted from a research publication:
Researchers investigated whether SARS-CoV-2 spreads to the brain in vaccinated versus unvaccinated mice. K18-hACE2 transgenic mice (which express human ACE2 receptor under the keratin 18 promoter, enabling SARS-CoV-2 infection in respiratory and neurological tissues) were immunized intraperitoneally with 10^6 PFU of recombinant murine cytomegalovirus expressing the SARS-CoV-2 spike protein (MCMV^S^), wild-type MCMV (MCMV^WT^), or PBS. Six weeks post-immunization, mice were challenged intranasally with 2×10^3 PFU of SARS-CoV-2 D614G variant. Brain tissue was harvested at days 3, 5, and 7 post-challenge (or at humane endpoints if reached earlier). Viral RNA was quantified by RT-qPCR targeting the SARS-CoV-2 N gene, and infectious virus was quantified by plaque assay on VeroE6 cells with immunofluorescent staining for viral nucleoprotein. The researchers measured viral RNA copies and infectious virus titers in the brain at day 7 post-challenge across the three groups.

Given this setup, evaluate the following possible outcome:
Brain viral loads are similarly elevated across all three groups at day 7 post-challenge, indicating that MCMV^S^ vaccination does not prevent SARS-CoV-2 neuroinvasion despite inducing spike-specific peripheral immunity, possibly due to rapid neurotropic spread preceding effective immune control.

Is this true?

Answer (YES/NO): NO